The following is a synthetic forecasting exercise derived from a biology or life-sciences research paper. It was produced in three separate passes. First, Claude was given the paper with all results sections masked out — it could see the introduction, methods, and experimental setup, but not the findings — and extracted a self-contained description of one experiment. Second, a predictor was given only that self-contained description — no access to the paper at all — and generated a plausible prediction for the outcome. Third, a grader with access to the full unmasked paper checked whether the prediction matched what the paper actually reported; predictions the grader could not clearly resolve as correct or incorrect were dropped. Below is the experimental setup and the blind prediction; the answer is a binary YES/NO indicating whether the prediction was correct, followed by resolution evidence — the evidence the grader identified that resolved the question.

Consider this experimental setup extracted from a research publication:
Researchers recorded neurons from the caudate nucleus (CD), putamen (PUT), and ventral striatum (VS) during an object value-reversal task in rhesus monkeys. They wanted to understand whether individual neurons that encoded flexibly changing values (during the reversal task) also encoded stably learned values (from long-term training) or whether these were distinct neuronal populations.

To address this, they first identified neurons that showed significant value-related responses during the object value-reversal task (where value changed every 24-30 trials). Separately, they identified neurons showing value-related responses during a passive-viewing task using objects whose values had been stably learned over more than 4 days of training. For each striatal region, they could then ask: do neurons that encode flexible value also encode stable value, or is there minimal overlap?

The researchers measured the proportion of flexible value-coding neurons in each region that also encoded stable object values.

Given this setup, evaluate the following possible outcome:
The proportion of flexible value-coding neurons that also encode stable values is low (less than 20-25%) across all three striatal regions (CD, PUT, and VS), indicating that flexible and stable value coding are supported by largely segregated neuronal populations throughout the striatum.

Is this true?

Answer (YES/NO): NO